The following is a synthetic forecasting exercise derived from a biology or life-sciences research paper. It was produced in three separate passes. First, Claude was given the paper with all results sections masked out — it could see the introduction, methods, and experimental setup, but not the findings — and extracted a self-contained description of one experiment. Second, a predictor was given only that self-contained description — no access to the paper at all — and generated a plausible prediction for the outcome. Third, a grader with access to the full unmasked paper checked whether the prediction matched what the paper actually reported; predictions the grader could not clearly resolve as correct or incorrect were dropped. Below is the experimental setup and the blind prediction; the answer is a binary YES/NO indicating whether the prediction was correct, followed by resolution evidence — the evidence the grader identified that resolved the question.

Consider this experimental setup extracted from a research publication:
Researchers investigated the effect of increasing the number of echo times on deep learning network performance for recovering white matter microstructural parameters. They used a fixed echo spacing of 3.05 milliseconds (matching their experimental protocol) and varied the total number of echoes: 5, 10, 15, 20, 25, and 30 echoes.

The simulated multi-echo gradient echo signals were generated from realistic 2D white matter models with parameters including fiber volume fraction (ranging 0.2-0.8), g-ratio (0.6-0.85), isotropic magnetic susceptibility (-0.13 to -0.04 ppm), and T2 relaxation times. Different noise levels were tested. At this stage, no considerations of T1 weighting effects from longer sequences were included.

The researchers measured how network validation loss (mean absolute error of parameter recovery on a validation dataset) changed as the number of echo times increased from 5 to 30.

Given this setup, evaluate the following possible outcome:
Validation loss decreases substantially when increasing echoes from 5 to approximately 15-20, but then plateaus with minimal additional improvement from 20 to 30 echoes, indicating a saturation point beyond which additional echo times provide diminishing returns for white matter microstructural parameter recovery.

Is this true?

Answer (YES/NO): NO